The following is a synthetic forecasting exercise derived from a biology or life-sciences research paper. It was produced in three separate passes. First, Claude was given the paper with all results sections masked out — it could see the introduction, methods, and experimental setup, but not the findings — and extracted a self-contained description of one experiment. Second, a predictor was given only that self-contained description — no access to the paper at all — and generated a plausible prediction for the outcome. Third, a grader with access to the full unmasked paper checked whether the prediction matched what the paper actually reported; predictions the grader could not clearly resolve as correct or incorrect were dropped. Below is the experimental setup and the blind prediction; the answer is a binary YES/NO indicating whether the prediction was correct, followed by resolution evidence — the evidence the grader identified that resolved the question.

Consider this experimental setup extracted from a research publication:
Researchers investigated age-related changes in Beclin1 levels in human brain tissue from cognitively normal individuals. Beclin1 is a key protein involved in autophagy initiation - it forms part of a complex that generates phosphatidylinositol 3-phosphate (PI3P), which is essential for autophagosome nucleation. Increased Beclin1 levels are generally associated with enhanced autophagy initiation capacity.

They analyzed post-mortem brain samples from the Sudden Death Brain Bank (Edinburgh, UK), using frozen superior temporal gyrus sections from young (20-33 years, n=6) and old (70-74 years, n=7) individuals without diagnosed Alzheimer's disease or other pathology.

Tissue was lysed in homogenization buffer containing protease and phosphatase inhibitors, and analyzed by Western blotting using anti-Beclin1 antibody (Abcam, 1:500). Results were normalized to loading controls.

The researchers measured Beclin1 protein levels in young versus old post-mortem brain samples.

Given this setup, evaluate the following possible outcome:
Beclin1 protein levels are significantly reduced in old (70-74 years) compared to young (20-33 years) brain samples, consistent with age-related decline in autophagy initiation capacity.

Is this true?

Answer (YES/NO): NO